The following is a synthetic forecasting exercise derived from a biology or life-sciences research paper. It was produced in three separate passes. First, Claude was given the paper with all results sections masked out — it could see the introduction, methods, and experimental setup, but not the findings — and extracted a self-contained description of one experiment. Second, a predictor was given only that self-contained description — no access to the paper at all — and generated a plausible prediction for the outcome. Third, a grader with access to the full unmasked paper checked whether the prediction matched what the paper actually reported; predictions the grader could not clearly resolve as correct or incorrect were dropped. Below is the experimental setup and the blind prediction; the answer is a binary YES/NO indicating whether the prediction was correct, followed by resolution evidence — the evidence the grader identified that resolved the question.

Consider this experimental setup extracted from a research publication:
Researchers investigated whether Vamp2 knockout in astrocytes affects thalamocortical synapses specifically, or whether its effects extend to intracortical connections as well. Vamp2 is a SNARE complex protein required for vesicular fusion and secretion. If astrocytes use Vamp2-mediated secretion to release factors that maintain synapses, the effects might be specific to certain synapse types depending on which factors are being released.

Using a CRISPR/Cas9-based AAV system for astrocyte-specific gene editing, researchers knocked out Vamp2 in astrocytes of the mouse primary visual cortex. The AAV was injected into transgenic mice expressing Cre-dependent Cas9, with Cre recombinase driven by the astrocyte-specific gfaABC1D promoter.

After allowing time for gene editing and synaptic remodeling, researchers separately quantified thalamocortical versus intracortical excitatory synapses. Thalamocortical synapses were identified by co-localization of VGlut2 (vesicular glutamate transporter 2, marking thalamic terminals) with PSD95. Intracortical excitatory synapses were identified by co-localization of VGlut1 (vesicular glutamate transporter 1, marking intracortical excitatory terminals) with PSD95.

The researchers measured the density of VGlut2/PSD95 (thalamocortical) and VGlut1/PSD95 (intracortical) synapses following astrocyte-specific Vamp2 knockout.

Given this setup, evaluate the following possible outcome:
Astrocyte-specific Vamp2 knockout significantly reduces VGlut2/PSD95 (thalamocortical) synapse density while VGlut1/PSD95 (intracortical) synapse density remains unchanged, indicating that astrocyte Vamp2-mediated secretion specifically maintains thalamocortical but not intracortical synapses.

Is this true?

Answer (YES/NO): NO